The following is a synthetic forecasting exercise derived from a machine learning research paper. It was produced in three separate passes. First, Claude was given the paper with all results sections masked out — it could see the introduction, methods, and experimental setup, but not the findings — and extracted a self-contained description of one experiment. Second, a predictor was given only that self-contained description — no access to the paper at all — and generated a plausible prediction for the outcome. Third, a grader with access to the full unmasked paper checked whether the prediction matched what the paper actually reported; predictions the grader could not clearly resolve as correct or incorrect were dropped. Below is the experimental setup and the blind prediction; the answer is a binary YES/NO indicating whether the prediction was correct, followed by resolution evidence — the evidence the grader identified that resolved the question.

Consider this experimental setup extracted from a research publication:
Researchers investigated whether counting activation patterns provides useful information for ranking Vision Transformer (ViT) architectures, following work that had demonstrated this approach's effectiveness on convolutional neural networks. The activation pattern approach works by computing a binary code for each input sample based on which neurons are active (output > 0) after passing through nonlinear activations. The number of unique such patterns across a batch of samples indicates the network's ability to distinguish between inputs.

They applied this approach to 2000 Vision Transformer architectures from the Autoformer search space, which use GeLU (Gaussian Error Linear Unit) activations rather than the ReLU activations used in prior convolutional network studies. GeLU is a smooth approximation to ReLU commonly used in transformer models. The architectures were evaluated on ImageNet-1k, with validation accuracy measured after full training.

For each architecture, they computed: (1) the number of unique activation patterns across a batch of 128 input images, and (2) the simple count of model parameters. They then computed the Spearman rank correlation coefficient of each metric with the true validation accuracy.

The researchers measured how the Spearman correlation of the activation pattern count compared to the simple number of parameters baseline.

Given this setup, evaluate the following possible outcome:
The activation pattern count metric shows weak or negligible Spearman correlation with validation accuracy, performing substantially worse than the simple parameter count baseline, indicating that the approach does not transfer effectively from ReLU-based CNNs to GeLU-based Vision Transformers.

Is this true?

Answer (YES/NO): YES